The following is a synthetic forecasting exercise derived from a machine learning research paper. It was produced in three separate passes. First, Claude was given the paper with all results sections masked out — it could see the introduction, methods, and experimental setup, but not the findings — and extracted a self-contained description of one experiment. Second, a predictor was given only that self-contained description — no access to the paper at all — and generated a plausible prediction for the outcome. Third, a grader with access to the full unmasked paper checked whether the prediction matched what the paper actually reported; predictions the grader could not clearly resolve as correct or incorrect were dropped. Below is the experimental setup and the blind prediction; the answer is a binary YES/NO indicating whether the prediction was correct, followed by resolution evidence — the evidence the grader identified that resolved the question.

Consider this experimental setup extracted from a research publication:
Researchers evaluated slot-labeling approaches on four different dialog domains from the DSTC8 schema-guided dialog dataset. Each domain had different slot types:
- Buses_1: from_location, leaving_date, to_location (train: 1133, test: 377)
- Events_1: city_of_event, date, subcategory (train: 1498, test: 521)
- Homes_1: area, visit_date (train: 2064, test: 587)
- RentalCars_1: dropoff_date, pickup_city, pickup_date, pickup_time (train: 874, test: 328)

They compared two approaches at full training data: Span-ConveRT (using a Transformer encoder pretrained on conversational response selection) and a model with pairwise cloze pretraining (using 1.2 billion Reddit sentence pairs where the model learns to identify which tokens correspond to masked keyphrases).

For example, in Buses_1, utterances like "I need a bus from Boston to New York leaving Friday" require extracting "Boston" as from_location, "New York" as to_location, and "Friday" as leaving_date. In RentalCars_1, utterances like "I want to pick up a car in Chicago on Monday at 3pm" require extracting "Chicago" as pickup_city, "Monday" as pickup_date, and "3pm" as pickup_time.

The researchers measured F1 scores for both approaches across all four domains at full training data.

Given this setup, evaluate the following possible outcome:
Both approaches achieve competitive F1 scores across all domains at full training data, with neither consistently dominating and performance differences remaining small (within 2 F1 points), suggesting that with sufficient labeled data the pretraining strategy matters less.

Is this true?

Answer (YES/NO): NO